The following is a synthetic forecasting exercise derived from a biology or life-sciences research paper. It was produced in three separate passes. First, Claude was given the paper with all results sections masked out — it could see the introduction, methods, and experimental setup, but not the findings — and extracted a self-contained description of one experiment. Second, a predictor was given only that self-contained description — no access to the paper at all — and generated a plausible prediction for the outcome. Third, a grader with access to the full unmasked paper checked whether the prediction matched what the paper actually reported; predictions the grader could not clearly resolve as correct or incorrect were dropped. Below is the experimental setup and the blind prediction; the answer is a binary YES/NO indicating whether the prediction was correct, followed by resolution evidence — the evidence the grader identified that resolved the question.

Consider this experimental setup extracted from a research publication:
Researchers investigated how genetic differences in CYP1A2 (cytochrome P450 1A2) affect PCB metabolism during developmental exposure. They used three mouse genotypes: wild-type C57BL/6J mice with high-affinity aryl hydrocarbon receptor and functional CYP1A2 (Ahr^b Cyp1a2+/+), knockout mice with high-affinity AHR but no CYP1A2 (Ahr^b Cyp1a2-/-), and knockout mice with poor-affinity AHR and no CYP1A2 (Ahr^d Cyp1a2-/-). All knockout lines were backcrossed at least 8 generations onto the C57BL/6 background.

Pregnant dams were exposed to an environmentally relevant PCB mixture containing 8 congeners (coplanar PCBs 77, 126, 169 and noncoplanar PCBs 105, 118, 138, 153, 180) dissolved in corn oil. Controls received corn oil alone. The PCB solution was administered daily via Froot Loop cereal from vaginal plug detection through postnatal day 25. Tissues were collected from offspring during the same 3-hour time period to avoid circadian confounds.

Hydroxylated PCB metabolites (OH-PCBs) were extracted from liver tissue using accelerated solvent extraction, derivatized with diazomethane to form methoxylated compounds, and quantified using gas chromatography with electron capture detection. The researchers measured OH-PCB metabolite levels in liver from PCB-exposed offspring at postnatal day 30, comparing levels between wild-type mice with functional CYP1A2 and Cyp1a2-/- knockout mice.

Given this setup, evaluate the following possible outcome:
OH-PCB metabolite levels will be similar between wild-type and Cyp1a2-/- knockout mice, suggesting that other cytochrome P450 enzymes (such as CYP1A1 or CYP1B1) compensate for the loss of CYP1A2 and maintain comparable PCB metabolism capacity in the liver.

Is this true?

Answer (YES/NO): YES